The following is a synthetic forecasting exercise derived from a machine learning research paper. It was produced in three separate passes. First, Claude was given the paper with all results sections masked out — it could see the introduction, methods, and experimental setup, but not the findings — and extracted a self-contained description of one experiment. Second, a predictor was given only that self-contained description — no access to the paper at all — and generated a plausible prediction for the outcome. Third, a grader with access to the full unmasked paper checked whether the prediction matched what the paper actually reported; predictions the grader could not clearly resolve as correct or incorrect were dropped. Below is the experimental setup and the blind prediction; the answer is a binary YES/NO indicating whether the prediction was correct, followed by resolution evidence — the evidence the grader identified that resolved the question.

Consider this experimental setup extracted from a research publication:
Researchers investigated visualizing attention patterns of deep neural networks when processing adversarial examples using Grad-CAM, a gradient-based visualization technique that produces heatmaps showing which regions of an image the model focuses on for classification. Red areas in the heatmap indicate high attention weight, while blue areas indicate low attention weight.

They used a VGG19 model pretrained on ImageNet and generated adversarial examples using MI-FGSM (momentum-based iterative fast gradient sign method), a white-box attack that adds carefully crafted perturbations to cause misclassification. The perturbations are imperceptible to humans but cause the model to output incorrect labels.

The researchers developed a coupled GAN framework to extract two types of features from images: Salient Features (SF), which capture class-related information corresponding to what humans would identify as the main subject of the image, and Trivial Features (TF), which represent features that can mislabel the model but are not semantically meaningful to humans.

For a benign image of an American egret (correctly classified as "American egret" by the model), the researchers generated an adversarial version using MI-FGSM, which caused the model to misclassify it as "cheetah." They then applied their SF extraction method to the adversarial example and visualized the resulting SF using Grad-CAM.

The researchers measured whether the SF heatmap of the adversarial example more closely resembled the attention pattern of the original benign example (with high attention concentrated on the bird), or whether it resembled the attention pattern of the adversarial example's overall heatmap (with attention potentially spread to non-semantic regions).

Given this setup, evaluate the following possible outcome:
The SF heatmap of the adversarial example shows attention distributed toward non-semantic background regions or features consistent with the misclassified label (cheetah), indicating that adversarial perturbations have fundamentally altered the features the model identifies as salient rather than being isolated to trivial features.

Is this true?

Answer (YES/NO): NO